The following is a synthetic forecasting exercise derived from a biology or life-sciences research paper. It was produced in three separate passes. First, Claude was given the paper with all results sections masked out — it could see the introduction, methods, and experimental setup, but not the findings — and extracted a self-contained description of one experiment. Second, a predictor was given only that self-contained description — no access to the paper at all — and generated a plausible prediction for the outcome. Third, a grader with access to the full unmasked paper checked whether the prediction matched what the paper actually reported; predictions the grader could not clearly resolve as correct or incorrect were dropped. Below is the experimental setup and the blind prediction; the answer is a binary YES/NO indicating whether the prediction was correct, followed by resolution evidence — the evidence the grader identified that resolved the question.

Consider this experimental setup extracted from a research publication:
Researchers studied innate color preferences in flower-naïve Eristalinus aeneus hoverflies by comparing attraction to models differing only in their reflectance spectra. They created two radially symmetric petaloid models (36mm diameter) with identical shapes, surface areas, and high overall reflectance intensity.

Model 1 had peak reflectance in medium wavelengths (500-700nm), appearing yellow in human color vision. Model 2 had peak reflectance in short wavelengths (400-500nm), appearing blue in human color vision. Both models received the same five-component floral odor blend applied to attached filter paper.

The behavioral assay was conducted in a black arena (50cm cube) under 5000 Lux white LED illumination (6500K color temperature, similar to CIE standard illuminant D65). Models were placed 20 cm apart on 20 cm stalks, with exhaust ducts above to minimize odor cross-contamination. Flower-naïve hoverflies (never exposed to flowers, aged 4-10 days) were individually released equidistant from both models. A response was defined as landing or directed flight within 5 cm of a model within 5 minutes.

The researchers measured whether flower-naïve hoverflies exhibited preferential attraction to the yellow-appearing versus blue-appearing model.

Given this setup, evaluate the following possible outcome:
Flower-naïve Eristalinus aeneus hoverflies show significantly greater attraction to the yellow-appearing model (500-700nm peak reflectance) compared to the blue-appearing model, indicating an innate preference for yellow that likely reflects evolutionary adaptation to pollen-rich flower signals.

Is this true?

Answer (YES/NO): YES